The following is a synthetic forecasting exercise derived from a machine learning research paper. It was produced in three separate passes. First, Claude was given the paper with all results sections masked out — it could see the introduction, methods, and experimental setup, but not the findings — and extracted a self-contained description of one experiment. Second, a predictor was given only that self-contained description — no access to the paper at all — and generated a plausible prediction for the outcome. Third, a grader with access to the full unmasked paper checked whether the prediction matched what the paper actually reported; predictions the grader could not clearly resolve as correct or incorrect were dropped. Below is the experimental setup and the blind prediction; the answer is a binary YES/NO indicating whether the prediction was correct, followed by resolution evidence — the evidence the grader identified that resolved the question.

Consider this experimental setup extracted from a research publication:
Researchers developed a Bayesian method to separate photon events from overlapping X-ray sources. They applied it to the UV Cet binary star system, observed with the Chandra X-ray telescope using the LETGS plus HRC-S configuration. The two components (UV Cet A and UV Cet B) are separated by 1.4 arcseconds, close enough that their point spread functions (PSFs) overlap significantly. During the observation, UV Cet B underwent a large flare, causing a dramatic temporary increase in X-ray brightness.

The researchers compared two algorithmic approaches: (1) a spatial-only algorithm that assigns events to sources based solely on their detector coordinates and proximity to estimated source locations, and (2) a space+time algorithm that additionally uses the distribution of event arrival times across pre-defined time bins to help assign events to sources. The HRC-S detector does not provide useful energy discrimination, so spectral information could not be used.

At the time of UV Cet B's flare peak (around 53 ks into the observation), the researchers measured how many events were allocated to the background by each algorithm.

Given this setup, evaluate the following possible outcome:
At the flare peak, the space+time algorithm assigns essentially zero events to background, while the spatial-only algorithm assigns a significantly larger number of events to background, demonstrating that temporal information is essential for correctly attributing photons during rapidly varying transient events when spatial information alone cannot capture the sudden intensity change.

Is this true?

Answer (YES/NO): NO